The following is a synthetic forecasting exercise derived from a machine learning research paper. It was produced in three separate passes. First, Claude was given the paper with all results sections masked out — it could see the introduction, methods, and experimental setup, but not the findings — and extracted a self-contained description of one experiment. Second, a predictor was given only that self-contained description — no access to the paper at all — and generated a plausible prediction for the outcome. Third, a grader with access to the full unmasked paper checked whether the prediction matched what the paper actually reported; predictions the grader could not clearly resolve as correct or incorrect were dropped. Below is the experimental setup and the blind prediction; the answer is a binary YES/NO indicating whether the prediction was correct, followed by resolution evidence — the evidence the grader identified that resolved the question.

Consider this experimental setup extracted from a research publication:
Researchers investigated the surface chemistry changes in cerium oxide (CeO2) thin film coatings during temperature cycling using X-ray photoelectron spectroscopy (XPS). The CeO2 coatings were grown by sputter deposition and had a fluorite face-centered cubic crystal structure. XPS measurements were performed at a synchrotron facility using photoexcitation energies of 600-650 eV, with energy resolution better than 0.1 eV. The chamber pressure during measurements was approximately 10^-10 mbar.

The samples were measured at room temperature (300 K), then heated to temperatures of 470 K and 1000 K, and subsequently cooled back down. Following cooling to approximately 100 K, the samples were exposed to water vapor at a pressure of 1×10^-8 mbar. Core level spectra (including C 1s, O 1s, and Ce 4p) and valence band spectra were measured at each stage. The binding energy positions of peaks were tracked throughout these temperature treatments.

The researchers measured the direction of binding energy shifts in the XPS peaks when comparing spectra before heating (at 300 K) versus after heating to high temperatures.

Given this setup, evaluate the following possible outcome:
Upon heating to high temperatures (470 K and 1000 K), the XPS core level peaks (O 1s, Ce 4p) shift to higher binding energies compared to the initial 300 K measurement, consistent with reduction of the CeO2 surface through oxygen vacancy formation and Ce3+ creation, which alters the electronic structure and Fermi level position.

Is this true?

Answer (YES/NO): NO